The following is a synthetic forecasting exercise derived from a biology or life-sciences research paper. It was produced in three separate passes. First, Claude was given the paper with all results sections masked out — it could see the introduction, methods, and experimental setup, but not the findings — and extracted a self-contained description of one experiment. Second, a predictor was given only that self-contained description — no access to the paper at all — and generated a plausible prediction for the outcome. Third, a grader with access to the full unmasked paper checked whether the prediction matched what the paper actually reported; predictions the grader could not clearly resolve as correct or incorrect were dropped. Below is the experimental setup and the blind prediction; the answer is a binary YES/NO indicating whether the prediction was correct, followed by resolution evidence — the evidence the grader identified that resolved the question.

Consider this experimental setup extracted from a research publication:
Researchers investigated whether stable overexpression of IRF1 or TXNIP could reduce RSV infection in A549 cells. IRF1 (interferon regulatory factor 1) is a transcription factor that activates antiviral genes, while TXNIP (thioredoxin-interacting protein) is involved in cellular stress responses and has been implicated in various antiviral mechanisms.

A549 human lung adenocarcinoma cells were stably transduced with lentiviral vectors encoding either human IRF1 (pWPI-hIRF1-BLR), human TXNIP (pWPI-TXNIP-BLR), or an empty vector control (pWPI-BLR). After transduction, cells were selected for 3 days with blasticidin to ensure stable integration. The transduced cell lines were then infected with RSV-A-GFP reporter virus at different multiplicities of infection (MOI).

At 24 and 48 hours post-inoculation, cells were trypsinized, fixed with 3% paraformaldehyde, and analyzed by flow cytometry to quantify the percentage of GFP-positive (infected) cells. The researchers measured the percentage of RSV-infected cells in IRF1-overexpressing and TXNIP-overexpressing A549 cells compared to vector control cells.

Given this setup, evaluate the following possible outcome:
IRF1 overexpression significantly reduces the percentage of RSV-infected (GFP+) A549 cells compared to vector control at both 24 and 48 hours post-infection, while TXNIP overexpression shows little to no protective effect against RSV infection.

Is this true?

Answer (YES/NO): YES